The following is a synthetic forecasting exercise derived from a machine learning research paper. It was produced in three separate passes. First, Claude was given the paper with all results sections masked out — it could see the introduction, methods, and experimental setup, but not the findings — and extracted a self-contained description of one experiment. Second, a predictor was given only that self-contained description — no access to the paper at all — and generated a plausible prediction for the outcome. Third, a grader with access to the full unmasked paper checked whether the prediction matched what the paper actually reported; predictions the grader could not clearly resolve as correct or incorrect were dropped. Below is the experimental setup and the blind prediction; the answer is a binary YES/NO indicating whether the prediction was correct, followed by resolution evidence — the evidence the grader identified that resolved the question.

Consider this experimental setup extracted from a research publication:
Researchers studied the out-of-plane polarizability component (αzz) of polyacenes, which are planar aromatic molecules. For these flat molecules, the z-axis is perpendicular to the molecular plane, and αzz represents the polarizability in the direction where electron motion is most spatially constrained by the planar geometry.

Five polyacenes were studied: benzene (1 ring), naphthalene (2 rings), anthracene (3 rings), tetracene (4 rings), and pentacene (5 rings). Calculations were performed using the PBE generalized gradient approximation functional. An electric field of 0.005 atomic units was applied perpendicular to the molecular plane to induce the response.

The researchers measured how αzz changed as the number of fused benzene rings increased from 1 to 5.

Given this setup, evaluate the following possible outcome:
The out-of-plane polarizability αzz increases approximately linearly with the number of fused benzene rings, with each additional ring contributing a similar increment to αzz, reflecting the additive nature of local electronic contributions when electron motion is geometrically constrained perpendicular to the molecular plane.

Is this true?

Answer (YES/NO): YES